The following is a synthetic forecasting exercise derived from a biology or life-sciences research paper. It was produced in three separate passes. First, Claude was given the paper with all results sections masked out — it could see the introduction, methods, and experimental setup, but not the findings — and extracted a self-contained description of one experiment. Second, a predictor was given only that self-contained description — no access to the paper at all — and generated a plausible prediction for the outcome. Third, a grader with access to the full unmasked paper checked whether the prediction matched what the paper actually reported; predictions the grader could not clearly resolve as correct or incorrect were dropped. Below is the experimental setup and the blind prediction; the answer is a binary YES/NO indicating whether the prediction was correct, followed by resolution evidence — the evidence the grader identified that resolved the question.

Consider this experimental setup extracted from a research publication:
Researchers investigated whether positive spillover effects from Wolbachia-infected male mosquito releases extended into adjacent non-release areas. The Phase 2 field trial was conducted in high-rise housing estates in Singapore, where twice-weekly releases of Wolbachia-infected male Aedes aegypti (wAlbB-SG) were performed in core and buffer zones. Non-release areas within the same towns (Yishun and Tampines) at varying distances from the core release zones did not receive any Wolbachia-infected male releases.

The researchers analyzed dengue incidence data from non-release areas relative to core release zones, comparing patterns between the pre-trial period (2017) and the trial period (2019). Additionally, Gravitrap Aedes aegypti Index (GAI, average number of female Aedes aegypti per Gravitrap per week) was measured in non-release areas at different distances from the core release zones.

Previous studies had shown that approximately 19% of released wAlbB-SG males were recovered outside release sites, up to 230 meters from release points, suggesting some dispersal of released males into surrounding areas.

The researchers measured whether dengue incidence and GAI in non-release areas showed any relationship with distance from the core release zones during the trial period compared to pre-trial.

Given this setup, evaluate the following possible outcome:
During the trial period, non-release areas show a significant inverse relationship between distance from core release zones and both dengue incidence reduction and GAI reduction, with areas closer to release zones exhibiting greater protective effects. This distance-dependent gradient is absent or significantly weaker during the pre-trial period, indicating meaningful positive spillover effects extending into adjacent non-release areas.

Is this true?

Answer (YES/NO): YES